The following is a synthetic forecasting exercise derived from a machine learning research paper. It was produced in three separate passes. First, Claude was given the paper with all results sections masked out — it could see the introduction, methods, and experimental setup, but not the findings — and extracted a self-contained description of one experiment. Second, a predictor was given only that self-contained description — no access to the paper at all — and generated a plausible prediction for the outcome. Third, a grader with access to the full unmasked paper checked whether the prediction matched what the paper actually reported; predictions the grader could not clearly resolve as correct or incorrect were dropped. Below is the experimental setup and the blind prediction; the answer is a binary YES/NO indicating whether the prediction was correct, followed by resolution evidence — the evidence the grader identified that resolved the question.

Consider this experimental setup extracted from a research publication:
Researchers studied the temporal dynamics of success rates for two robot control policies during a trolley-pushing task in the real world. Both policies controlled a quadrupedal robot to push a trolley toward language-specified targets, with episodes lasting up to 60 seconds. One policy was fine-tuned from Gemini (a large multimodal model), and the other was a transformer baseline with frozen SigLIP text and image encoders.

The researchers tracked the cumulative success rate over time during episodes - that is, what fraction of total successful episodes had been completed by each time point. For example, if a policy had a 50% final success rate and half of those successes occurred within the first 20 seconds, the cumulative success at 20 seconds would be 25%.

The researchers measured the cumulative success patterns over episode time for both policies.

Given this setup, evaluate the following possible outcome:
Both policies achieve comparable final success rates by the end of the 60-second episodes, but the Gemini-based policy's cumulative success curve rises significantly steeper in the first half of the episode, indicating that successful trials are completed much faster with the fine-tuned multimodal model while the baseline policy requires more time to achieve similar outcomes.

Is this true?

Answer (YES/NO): NO